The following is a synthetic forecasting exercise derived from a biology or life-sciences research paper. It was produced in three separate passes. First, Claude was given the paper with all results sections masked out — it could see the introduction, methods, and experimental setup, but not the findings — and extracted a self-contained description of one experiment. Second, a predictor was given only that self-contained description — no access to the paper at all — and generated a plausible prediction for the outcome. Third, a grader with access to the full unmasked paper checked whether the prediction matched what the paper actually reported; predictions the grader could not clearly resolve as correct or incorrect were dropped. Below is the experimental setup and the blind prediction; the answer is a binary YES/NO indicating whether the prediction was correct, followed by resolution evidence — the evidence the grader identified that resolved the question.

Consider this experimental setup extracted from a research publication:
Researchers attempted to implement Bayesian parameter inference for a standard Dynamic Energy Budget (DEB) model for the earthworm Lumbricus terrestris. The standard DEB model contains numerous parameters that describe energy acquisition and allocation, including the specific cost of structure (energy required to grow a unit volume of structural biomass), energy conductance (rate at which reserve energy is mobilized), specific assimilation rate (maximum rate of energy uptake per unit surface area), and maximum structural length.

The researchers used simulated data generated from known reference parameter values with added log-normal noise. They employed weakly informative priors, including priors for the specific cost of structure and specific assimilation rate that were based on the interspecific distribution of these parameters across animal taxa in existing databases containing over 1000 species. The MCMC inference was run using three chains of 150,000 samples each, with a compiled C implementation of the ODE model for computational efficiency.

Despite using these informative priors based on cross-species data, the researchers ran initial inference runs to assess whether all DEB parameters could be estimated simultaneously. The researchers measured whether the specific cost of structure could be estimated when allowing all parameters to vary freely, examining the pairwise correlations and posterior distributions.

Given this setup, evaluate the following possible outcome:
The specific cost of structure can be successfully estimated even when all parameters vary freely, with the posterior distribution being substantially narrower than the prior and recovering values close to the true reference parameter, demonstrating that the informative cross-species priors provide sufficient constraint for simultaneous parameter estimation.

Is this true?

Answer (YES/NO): NO